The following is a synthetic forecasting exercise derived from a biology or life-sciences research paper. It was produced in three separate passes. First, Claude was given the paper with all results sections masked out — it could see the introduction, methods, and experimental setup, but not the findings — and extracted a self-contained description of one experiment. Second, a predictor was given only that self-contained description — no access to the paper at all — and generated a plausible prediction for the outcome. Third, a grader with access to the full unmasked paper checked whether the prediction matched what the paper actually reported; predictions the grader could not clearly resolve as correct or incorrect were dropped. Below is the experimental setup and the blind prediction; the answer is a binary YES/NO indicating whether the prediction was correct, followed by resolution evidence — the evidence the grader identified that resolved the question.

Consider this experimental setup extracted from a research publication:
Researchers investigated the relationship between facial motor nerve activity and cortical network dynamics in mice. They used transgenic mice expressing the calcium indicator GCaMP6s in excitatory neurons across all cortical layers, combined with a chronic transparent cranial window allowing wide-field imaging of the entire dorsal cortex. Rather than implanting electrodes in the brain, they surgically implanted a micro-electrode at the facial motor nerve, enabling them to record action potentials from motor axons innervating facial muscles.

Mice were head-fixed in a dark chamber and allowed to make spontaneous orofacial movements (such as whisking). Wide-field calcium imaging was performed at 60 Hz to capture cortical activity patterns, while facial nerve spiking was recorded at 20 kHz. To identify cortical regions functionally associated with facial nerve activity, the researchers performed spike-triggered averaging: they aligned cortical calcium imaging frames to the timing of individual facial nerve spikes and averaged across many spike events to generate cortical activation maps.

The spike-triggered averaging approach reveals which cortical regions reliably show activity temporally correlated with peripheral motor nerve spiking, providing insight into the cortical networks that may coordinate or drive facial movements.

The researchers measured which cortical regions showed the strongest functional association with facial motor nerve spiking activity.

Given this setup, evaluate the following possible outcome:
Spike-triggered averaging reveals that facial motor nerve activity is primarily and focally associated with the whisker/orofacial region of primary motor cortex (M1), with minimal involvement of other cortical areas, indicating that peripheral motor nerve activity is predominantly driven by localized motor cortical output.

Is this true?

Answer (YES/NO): NO